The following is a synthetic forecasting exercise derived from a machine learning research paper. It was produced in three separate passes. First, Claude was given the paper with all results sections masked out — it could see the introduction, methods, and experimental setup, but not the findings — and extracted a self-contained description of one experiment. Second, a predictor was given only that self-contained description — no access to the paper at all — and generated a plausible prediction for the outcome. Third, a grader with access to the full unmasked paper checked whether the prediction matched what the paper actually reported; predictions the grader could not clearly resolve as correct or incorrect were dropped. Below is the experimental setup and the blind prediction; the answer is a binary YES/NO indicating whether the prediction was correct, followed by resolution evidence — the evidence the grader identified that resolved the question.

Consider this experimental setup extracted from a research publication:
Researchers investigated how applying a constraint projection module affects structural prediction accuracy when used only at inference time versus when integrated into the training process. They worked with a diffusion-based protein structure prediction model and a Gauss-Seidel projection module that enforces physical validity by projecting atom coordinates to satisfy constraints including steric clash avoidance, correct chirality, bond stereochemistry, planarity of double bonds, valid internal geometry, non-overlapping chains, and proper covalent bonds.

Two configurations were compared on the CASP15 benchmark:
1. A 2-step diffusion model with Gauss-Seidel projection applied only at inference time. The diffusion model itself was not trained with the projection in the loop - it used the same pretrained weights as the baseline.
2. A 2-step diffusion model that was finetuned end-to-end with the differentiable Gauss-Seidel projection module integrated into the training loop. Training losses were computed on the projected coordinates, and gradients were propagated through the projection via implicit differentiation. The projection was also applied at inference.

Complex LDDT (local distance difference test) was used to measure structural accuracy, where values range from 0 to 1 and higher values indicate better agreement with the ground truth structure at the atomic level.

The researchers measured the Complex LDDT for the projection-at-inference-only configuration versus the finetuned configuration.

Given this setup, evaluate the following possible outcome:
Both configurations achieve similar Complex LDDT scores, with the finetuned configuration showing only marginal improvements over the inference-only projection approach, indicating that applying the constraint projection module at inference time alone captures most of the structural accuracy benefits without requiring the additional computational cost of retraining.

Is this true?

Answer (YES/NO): NO